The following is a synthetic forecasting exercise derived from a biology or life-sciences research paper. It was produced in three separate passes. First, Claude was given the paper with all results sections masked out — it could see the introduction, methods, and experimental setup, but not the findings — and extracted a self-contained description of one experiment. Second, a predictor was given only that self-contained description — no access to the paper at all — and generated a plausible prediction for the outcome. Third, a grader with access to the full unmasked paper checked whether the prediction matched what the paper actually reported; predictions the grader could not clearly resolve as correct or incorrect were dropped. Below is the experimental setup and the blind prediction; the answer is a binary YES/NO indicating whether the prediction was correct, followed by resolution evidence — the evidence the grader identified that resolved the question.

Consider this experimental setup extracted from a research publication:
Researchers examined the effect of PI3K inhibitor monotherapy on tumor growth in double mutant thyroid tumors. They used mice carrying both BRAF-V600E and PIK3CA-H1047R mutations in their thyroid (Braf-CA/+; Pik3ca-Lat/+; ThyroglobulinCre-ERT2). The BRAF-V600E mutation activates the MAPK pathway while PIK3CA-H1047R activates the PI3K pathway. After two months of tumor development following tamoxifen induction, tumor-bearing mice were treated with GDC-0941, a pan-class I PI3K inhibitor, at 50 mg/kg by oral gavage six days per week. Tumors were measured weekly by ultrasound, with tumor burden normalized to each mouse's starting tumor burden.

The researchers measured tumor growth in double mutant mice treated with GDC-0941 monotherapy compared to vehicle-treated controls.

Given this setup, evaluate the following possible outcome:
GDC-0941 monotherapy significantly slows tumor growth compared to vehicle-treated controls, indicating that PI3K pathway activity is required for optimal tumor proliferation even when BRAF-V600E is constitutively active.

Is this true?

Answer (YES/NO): YES